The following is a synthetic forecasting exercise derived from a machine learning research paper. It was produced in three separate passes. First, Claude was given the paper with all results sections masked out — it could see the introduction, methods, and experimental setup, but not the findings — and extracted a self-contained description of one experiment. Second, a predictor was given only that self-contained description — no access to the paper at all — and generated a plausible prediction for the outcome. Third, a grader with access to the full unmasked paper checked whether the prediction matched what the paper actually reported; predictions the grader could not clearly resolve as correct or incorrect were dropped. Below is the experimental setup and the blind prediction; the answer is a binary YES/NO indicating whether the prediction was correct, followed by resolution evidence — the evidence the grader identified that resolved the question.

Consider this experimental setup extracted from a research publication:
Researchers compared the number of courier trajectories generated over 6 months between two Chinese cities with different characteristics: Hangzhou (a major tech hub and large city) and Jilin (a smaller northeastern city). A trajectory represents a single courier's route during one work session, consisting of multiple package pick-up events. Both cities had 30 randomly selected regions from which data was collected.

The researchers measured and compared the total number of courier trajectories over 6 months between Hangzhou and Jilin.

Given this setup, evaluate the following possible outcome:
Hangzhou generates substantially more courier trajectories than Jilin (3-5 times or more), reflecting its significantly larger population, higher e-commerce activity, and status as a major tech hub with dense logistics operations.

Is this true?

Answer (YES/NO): YES